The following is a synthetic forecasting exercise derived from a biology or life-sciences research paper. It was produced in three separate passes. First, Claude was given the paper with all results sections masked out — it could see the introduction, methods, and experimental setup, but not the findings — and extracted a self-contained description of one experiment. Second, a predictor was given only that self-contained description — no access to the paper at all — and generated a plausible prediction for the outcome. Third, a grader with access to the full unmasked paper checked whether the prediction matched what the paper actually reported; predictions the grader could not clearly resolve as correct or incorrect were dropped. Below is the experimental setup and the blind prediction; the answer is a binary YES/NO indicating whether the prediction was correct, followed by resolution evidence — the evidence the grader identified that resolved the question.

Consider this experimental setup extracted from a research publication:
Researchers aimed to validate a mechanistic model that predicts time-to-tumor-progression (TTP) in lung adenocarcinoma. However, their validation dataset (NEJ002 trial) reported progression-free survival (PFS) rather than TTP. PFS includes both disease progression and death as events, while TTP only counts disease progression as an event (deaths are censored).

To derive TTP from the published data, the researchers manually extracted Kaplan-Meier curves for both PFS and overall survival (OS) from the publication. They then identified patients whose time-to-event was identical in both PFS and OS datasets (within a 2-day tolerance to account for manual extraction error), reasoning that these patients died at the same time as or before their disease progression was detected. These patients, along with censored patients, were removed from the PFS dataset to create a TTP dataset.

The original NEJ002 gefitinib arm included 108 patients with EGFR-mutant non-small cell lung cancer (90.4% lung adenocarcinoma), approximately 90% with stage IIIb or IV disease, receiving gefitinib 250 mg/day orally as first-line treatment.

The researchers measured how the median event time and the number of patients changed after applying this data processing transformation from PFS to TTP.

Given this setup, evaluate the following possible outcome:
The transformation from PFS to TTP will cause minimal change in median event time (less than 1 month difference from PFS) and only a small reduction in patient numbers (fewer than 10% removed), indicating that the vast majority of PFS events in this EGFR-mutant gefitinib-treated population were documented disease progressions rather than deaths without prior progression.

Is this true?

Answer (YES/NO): NO